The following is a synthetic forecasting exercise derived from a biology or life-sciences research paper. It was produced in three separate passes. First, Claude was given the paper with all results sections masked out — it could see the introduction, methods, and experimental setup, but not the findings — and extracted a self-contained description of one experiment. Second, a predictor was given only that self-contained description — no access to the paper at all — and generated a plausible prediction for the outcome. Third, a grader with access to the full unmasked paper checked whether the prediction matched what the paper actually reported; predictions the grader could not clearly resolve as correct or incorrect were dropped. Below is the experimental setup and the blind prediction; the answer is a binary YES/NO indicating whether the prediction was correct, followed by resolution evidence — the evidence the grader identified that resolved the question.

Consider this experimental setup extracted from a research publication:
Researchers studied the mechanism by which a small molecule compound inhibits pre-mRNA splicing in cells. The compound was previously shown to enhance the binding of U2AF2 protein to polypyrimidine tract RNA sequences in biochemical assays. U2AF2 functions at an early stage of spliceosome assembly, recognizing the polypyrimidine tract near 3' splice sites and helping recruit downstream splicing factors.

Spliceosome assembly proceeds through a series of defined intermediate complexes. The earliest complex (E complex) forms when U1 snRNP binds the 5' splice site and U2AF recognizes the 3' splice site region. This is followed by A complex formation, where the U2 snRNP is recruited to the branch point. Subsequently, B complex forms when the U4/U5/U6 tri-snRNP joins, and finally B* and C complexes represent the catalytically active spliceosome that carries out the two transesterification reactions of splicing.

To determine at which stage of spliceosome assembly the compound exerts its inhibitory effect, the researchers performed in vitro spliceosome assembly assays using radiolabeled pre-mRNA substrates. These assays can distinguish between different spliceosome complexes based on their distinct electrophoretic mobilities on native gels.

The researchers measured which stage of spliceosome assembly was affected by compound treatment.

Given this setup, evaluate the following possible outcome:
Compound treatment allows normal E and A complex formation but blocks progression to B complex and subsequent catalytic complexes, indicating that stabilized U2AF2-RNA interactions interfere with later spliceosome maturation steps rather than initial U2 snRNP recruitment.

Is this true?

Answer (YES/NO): NO